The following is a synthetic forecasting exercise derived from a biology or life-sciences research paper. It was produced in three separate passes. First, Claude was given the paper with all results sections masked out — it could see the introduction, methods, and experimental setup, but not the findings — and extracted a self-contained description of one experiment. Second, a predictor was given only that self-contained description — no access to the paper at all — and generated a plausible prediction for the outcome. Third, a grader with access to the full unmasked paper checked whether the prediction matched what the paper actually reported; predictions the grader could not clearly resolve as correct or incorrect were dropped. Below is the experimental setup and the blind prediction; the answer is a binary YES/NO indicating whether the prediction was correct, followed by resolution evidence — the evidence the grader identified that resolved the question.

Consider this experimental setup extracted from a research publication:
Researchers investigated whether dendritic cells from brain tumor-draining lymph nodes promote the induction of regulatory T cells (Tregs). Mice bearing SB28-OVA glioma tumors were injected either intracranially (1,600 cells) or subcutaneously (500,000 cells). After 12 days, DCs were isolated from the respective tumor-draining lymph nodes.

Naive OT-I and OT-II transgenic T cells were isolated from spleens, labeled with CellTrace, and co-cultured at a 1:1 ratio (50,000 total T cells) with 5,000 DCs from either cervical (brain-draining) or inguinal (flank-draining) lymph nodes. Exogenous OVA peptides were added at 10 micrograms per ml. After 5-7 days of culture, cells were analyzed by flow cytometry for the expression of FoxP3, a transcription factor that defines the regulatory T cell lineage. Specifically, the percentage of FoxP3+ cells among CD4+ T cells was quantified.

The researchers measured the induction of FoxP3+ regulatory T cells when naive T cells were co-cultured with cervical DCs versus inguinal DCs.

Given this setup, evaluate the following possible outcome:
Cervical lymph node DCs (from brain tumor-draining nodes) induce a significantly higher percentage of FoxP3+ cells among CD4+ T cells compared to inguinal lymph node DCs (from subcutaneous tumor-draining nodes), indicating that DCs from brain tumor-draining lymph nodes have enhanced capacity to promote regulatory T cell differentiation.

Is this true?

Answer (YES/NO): YES